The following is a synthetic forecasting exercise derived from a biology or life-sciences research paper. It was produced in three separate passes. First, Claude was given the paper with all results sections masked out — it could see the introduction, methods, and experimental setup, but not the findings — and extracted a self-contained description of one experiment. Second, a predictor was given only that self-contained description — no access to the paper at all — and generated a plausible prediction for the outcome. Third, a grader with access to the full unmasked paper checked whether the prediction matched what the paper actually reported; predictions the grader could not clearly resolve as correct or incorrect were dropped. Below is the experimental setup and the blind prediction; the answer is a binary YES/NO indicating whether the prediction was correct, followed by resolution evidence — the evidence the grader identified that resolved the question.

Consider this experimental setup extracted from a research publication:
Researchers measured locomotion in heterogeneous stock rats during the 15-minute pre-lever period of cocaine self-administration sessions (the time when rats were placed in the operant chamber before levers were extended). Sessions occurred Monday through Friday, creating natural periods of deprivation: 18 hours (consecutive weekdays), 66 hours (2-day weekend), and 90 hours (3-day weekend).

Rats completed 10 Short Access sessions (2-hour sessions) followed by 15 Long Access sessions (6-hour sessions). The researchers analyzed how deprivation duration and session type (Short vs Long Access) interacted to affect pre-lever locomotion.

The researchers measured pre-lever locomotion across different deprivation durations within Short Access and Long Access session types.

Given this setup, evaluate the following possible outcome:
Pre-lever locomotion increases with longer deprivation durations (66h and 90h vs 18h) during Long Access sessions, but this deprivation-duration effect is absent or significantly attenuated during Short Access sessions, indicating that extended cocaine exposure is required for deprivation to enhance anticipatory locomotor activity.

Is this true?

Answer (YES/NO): YES